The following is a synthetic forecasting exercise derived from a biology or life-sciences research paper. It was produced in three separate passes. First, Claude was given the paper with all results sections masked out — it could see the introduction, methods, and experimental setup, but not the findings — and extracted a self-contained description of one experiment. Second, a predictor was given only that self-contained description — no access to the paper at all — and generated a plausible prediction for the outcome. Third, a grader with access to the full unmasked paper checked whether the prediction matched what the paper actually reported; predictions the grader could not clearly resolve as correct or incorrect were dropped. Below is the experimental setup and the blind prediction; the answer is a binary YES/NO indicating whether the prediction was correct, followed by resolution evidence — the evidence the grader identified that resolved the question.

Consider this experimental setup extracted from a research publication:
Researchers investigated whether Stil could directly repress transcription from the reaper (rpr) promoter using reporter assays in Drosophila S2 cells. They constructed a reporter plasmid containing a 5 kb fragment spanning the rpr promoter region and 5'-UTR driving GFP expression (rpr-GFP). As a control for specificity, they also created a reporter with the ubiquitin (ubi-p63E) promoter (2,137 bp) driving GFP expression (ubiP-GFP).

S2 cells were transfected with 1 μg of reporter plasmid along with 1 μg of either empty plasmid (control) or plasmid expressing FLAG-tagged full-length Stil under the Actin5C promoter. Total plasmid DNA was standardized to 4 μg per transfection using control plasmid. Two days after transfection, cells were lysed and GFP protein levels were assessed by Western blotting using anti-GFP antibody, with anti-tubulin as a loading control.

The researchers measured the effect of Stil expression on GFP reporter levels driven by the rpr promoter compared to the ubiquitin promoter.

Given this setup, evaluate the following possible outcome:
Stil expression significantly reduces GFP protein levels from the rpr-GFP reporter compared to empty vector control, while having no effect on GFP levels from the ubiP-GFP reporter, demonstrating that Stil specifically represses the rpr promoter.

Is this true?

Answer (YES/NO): YES